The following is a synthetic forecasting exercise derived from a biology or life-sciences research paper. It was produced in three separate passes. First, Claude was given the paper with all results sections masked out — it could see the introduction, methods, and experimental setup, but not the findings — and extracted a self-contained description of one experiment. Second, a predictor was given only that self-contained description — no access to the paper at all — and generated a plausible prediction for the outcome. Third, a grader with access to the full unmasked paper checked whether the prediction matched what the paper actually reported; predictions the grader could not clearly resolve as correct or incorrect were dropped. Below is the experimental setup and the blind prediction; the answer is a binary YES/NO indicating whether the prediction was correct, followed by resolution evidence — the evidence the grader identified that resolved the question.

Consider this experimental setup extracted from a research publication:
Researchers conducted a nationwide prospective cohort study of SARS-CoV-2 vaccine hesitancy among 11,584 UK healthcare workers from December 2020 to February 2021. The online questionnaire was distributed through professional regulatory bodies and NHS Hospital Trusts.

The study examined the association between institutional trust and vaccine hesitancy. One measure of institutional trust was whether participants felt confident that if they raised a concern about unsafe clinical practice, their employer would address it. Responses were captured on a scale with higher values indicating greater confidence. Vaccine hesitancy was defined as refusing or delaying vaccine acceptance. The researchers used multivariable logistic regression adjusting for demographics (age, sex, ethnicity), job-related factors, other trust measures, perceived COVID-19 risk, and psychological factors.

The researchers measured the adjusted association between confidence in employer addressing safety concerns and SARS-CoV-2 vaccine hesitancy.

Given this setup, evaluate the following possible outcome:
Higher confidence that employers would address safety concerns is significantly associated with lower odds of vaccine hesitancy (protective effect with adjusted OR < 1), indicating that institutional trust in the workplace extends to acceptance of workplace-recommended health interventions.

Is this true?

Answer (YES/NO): YES